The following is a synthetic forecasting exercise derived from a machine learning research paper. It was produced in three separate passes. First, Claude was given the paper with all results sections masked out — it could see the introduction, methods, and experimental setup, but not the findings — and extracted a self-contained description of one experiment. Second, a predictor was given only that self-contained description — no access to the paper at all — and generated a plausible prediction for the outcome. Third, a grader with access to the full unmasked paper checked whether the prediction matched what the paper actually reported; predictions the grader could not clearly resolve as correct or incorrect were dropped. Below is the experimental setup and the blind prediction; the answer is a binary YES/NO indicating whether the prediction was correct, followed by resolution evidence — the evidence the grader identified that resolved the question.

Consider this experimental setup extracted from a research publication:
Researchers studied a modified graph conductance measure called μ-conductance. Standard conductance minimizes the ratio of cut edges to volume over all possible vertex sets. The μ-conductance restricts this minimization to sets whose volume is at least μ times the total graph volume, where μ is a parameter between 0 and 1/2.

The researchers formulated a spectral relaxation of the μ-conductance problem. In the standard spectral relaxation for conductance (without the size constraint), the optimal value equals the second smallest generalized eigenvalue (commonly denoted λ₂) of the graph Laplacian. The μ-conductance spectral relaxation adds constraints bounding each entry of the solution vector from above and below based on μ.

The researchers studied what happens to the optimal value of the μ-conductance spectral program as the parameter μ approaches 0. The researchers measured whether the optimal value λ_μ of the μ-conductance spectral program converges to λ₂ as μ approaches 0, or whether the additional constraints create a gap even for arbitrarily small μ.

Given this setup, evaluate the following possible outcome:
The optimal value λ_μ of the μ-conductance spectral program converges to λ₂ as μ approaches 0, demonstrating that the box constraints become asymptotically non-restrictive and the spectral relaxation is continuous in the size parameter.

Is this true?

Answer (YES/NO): YES